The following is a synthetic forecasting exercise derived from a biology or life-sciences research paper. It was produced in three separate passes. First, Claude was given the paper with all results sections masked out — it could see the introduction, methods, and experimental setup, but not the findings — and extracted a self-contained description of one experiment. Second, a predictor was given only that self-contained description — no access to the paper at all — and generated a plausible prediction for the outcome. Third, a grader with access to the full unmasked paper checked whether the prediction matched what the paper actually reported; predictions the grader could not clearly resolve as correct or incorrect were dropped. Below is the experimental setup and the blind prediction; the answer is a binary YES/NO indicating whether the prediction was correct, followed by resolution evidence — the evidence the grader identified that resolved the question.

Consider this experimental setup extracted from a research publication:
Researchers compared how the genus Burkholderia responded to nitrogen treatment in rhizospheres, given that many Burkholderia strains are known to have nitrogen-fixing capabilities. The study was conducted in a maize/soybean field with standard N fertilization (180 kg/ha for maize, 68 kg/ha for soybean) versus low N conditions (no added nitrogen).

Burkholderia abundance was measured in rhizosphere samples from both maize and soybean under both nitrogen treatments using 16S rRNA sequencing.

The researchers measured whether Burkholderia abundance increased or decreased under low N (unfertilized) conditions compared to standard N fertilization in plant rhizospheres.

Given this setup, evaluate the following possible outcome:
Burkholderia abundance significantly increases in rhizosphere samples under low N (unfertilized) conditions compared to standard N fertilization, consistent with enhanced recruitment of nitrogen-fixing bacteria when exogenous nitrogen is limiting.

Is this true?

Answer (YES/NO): NO